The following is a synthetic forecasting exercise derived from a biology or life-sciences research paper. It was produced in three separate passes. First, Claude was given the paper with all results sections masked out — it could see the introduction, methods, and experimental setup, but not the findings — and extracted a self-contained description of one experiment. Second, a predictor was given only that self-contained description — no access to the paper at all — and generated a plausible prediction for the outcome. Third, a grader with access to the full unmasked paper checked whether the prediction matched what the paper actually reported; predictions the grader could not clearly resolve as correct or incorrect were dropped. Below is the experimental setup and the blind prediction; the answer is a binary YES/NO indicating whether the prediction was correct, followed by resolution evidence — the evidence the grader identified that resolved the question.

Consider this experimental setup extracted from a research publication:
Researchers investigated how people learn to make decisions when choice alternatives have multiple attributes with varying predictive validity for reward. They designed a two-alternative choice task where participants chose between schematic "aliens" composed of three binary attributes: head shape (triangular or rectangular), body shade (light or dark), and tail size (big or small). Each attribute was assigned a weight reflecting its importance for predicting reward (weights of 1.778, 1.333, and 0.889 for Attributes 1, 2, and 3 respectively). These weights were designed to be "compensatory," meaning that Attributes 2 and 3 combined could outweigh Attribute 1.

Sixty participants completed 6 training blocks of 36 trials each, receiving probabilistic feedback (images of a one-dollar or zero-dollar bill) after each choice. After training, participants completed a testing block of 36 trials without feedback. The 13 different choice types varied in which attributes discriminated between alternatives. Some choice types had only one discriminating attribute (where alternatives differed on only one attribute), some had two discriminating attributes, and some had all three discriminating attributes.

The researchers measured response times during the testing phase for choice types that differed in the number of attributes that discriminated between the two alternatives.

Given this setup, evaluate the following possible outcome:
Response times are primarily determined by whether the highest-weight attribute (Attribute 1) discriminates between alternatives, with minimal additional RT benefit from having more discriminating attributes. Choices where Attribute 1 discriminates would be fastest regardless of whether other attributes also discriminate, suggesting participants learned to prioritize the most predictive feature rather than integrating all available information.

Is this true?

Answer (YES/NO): NO